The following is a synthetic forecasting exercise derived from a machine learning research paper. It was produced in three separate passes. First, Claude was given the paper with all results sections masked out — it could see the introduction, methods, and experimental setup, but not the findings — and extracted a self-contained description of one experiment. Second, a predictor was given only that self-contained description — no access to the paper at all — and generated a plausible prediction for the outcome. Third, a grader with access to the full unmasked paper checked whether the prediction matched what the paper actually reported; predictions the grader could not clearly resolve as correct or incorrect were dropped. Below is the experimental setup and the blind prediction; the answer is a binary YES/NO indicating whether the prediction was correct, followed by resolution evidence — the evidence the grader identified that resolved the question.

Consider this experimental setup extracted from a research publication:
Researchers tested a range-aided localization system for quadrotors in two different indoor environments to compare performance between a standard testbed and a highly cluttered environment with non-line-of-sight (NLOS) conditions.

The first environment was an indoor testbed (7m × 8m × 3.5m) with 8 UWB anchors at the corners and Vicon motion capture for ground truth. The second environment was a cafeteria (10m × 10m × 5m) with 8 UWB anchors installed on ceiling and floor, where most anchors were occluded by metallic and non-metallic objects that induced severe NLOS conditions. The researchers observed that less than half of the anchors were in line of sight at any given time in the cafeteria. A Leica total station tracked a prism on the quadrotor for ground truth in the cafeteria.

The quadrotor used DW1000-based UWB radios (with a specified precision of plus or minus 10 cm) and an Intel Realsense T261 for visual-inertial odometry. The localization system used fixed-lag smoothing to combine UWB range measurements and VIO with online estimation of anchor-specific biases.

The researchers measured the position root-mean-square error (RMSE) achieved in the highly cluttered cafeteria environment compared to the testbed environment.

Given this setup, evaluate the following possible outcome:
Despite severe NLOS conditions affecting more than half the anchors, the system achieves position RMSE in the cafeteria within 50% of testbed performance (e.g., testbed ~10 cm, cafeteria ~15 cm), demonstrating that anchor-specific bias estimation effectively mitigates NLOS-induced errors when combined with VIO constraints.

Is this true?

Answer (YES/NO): YES